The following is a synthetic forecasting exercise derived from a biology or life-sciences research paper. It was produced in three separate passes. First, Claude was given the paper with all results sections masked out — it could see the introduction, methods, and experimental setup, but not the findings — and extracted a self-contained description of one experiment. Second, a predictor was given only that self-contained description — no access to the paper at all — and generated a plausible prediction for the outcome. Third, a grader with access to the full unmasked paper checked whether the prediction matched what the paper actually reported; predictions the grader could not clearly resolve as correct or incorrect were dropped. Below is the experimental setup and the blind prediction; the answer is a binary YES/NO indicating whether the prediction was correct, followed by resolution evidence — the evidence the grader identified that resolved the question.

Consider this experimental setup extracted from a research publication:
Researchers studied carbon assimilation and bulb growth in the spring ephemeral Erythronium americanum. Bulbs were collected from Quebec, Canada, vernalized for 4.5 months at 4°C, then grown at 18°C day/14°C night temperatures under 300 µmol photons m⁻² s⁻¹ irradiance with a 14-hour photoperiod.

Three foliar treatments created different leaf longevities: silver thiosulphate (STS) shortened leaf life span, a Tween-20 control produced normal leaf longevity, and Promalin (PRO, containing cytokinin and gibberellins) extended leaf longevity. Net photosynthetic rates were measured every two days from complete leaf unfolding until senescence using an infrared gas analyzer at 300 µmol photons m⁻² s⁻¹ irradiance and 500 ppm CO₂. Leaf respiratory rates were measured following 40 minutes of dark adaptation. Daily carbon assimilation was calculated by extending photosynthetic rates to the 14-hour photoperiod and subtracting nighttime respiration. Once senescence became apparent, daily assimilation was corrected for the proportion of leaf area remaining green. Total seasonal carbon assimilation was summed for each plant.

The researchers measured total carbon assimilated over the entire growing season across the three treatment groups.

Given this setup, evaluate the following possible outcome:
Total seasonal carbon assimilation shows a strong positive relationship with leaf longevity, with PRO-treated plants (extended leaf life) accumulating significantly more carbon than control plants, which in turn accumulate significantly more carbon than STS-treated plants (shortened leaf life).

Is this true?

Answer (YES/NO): YES